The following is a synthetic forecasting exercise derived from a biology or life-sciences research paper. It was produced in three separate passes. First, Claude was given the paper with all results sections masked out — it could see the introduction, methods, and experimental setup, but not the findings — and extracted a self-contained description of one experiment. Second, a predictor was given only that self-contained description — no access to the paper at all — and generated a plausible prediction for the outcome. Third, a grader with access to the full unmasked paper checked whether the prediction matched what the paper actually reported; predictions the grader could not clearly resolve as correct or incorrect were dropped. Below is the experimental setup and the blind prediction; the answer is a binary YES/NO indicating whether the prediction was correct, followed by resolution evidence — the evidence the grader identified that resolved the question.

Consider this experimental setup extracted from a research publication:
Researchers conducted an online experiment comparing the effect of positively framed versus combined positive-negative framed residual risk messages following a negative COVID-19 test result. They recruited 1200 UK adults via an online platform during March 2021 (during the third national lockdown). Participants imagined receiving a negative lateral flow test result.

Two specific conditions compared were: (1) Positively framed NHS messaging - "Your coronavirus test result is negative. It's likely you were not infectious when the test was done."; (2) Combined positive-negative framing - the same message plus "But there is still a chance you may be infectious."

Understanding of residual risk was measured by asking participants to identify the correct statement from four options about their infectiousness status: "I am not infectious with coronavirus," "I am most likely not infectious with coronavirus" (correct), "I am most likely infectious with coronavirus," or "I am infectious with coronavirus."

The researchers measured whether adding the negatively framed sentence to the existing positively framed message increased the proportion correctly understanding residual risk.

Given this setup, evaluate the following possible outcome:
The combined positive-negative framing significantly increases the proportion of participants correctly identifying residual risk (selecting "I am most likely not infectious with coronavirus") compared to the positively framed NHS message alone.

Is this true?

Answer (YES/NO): YES